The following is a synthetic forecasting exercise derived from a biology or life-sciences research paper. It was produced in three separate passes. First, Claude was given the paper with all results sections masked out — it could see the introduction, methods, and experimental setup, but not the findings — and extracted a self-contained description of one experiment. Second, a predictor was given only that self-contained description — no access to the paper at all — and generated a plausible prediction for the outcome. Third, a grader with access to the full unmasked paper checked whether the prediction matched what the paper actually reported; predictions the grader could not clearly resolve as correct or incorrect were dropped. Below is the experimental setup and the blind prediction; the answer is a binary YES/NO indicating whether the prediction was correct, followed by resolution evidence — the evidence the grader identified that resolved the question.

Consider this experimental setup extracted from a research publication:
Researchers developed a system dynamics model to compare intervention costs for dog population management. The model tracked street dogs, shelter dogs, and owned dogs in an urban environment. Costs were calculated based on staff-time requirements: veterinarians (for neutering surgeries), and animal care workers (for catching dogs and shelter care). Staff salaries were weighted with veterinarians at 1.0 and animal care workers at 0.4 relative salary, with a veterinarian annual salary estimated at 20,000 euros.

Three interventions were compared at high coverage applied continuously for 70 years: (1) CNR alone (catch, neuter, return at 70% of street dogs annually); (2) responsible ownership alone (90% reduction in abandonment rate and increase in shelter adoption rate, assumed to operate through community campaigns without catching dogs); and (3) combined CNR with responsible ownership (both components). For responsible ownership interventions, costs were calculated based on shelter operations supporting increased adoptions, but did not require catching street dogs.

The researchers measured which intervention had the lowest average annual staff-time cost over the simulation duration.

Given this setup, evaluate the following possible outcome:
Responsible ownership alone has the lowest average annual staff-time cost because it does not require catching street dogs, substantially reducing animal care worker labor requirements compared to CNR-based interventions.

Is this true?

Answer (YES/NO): YES